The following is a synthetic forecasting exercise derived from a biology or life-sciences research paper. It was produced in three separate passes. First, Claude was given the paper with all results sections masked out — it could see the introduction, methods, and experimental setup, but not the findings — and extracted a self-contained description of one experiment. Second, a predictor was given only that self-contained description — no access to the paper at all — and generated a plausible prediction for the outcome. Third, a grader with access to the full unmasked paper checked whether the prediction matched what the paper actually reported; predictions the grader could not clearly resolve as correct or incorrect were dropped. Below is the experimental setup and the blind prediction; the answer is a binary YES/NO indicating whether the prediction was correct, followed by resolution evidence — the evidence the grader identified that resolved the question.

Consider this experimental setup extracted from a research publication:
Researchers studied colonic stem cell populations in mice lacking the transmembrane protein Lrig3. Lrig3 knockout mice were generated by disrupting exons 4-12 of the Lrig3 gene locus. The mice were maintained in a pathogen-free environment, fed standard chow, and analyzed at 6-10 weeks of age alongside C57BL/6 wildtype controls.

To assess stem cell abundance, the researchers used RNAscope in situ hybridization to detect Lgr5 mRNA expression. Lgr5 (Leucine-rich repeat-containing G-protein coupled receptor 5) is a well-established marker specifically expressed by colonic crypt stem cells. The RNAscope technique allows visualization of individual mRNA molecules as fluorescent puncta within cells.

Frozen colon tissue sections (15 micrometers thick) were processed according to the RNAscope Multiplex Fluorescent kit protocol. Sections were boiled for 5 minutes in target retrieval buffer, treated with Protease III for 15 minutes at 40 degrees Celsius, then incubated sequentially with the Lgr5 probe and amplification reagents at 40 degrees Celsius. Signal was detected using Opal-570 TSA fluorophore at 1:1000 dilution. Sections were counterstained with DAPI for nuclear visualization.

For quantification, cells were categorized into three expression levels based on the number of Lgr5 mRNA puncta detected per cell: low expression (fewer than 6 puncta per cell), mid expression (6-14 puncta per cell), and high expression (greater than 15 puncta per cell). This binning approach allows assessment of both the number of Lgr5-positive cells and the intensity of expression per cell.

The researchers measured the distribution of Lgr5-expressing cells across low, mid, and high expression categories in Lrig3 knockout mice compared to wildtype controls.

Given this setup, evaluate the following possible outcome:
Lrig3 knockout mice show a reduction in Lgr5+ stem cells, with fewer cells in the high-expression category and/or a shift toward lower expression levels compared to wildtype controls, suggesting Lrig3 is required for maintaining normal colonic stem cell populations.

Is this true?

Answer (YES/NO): NO